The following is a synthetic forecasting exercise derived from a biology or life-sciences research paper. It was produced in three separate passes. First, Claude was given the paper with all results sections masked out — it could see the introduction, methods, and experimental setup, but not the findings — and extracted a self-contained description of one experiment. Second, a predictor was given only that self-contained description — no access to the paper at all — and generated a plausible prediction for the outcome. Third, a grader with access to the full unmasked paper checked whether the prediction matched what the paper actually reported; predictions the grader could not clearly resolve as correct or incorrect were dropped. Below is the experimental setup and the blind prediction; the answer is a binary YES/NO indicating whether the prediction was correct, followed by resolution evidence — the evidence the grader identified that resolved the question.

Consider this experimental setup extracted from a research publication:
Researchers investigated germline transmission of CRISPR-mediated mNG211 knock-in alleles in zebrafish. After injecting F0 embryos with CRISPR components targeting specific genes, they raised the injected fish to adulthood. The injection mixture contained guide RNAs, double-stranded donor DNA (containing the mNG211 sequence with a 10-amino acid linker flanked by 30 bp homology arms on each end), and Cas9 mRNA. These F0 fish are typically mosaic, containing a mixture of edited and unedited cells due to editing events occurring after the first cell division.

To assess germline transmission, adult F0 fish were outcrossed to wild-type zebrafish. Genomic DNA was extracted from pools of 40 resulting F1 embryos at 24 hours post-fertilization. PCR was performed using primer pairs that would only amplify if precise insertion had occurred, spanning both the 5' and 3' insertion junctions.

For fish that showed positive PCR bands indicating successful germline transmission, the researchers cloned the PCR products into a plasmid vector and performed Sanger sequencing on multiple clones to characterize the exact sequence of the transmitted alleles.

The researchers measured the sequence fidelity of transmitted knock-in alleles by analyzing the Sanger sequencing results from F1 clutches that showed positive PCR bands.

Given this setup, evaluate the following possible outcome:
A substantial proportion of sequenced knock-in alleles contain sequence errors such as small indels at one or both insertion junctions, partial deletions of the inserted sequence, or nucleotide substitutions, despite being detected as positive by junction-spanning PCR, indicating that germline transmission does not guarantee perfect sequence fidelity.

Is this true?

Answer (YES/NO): YES